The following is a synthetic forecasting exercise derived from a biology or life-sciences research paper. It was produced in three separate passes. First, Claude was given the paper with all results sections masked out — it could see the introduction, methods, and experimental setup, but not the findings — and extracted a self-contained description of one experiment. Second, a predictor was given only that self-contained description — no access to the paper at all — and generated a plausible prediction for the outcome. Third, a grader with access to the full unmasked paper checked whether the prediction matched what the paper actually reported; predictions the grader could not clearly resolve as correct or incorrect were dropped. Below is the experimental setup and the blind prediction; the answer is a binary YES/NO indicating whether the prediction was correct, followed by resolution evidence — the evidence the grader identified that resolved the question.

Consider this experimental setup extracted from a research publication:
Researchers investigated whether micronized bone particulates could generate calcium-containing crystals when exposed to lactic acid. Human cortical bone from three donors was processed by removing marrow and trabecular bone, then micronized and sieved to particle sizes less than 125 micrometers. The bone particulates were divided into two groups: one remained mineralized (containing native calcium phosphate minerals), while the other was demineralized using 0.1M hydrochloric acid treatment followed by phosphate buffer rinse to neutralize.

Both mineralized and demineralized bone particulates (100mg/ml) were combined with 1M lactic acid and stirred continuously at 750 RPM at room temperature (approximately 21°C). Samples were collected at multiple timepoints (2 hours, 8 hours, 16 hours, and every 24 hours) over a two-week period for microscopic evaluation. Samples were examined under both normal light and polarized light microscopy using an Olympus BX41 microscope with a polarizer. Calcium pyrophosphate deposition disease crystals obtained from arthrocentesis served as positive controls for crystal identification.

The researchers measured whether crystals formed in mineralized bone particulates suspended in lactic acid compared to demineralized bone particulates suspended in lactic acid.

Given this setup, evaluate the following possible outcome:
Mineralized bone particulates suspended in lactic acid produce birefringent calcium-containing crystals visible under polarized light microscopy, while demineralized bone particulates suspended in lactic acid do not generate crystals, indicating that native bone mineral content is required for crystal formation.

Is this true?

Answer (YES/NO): YES